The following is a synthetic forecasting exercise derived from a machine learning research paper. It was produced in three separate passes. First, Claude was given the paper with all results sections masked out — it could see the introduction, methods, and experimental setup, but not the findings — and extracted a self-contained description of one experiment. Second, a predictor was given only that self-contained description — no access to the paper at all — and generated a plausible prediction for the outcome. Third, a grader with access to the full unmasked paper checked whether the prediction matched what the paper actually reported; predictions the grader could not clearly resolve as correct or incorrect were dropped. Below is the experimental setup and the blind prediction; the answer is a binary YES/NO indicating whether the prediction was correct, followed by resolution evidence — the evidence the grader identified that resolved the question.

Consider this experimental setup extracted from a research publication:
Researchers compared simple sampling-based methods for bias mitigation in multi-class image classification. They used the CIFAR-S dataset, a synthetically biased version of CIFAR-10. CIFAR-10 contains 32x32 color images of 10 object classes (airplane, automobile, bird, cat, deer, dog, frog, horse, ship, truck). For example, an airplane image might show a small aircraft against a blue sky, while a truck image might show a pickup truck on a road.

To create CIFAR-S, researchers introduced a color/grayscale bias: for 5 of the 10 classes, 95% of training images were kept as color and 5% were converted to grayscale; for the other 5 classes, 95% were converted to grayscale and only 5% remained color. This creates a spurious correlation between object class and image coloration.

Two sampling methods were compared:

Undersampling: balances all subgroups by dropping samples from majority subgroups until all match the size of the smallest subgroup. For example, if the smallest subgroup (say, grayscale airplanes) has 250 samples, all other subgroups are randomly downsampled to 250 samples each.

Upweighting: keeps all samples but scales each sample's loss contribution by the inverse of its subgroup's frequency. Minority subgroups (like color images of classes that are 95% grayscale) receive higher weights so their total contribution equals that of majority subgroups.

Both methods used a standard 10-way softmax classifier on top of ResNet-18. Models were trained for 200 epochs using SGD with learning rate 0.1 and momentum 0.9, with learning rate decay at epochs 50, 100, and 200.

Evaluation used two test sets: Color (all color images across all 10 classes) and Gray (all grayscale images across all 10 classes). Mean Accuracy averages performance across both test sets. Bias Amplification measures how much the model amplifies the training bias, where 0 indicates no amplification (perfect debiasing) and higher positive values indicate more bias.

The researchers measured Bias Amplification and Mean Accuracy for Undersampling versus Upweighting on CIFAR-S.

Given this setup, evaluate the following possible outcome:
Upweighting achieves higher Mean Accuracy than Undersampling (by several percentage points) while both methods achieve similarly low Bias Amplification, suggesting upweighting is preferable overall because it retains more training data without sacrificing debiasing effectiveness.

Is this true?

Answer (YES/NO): YES